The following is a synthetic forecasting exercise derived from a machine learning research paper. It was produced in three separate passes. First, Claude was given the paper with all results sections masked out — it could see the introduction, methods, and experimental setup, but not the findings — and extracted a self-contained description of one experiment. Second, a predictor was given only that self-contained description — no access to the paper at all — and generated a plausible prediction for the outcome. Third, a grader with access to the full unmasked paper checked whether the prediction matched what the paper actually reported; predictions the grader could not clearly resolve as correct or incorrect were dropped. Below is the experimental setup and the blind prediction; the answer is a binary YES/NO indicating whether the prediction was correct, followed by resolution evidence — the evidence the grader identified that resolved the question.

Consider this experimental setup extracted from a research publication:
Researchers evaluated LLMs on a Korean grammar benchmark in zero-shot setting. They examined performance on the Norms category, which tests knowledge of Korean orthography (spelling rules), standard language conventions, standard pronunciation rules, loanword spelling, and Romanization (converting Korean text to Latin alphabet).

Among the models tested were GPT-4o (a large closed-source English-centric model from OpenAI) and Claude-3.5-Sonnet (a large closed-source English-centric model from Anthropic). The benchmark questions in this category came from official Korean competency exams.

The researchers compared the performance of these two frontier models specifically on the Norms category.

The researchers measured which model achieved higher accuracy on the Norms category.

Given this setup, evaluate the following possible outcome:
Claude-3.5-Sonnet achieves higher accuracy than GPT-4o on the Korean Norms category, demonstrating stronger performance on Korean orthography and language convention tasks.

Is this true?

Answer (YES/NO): NO